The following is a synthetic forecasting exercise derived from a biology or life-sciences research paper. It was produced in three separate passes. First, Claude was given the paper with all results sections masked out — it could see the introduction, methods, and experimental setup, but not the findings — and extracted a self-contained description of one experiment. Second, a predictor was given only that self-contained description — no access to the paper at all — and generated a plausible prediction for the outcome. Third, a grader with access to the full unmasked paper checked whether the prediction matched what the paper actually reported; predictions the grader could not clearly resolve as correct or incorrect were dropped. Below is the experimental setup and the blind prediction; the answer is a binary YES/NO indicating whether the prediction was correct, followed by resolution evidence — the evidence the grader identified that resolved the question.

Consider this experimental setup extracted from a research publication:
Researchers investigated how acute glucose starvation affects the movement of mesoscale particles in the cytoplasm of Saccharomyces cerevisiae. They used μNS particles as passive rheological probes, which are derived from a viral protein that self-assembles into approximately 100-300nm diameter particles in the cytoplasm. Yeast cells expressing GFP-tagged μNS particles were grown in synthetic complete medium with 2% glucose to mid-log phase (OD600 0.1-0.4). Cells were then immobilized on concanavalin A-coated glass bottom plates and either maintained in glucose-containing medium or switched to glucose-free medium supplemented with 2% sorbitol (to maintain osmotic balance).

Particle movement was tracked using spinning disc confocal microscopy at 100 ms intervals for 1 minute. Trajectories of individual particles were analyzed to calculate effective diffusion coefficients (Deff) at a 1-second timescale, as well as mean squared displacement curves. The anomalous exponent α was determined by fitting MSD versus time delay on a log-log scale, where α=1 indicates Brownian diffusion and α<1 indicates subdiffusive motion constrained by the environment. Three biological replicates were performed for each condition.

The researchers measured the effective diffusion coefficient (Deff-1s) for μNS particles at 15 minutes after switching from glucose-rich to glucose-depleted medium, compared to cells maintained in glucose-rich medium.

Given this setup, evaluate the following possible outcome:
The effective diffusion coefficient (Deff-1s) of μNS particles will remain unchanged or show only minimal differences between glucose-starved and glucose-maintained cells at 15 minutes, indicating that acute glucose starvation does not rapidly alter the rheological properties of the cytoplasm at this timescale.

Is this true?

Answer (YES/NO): NO